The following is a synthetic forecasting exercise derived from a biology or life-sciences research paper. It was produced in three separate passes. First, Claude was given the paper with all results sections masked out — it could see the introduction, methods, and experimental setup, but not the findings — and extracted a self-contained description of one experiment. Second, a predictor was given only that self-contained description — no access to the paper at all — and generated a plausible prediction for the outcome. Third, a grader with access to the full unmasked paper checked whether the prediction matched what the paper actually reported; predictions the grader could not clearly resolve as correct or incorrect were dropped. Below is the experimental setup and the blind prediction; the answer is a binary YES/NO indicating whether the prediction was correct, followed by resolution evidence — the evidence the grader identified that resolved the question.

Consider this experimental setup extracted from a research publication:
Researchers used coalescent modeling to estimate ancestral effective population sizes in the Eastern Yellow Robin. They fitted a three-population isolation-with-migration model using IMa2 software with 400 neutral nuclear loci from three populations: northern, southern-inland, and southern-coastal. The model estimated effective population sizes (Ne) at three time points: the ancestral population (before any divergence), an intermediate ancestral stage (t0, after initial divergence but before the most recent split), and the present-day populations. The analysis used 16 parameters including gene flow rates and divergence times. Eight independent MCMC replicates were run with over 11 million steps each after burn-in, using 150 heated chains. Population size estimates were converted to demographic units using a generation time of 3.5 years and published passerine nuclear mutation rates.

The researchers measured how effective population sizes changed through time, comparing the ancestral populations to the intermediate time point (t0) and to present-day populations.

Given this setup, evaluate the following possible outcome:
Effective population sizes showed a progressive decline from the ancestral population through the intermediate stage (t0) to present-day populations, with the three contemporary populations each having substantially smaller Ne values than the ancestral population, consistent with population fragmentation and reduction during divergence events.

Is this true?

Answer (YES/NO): NO